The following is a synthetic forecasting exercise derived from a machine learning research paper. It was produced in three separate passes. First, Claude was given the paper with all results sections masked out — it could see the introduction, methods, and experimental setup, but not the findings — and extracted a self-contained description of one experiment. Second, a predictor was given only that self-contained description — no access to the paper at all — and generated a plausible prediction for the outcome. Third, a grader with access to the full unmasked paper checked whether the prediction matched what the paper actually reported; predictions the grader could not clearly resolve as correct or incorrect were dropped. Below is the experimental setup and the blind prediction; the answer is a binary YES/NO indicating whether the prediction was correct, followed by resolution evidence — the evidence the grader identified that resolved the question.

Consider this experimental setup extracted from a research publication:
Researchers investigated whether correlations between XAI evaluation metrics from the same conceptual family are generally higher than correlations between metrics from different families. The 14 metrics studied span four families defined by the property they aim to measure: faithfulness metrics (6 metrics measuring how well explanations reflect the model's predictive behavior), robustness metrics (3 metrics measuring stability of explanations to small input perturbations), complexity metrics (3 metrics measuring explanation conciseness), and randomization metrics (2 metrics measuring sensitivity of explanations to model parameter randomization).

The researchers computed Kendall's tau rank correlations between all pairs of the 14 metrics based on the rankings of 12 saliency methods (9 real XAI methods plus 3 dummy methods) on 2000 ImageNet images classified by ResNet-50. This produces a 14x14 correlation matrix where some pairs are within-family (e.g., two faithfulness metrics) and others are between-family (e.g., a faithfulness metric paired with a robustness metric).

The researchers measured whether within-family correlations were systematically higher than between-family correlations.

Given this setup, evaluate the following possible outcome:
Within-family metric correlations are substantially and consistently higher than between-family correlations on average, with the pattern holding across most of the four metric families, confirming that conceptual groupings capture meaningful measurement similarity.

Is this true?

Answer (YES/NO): NO